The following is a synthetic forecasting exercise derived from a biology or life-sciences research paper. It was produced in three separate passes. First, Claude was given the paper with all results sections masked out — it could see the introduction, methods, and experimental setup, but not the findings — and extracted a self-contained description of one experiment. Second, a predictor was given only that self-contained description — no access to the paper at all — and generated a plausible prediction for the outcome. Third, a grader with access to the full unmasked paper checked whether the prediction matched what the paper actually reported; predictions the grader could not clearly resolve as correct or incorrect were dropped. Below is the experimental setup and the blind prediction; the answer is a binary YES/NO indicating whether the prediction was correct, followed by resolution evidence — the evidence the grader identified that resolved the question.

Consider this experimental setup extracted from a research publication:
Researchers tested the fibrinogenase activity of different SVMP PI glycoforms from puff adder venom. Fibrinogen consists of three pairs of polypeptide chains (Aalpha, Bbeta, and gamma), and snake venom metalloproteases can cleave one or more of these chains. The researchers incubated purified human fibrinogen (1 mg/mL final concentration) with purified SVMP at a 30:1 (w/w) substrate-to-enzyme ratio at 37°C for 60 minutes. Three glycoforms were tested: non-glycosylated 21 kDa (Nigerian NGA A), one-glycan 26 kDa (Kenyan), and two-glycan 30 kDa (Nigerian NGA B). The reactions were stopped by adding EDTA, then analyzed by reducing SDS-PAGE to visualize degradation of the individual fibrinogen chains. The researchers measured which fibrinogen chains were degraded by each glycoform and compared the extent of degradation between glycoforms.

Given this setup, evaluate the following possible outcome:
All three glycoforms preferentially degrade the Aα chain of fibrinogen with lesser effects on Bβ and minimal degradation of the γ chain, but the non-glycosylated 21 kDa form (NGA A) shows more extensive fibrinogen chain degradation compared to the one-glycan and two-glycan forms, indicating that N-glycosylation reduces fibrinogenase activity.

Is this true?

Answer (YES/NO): NO